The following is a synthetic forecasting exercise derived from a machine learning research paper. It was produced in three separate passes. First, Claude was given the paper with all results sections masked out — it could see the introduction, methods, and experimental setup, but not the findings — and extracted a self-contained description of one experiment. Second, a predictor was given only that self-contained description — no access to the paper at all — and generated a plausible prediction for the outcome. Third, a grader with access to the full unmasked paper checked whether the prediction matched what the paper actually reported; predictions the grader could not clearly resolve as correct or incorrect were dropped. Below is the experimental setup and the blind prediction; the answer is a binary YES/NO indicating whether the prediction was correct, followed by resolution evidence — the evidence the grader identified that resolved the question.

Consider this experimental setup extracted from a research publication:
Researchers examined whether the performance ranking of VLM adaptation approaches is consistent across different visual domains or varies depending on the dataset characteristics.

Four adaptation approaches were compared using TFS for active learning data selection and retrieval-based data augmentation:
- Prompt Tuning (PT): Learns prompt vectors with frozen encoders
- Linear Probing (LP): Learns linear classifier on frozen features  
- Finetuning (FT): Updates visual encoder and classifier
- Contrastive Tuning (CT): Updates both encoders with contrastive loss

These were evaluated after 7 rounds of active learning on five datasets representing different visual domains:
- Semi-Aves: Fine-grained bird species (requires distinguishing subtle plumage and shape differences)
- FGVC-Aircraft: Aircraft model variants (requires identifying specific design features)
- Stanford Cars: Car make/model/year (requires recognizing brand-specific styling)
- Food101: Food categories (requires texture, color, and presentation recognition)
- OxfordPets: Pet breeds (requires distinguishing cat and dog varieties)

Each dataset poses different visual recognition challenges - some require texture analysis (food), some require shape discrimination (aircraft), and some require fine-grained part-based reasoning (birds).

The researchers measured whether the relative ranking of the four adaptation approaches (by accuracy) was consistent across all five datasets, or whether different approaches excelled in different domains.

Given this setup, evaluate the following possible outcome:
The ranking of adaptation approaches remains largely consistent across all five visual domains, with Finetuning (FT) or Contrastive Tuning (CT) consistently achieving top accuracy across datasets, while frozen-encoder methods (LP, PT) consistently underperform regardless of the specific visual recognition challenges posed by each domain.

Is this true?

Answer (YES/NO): NO